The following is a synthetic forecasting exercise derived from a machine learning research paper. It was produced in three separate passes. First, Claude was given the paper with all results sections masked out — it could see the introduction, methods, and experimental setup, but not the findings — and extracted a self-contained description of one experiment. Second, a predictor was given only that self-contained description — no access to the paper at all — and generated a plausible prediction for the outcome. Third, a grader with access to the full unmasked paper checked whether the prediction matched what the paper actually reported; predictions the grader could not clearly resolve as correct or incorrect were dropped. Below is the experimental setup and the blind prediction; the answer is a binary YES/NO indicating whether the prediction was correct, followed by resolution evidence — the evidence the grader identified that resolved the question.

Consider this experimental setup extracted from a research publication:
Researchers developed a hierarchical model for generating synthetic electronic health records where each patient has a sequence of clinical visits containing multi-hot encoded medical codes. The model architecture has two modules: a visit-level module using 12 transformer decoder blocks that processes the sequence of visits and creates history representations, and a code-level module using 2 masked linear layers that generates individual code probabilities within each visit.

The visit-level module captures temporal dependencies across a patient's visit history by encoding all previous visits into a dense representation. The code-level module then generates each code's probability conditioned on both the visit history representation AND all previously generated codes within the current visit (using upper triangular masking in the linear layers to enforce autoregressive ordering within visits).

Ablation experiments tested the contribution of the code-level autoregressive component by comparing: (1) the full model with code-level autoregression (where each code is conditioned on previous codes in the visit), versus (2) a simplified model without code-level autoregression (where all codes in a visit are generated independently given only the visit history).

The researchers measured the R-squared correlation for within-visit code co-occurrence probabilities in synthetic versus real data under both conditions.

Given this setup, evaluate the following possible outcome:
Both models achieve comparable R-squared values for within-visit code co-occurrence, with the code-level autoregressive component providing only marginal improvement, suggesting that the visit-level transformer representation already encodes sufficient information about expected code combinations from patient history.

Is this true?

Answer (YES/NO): NO